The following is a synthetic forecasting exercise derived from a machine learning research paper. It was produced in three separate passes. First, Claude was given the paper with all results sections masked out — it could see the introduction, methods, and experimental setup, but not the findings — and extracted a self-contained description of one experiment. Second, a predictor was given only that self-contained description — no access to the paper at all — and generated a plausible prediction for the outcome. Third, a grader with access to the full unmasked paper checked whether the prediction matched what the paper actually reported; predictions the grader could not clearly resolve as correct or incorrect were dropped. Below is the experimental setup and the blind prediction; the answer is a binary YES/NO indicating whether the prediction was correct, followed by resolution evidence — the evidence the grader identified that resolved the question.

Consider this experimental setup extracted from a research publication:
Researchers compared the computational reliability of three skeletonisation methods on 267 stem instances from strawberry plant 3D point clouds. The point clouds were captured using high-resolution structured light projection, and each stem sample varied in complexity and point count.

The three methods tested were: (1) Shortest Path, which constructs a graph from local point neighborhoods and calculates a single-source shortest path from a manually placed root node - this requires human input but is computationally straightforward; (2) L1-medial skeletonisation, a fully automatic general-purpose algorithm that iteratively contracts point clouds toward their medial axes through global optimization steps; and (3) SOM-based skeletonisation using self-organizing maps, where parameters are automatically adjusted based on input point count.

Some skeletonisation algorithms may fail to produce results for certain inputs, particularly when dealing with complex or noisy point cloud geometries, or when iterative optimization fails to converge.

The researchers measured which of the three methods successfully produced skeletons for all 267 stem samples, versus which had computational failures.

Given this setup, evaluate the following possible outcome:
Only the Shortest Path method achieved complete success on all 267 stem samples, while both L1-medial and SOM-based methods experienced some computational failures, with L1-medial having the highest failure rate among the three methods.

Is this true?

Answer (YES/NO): NO